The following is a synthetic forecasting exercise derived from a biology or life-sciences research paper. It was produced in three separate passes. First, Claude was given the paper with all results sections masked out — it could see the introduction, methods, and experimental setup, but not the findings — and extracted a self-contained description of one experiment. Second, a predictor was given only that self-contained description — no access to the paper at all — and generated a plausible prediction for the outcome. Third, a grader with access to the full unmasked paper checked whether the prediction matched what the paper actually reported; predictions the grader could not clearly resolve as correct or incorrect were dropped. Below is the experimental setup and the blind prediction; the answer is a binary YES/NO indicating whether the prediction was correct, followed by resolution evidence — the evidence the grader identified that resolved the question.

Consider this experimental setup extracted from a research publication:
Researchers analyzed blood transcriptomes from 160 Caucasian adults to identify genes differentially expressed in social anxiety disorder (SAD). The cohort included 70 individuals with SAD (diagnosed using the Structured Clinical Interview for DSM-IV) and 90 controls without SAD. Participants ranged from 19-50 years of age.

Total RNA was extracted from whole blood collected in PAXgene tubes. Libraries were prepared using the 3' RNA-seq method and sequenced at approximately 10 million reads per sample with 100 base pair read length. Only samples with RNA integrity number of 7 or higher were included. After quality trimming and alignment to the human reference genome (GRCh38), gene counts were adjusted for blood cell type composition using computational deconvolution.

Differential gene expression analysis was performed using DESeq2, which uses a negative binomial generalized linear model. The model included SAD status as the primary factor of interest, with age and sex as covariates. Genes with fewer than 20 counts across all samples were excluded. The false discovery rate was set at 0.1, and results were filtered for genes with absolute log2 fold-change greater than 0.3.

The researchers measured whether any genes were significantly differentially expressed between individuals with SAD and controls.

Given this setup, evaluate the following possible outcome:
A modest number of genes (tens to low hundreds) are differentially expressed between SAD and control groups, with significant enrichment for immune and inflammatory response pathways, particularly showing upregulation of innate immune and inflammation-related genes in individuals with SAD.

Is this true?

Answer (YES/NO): NO